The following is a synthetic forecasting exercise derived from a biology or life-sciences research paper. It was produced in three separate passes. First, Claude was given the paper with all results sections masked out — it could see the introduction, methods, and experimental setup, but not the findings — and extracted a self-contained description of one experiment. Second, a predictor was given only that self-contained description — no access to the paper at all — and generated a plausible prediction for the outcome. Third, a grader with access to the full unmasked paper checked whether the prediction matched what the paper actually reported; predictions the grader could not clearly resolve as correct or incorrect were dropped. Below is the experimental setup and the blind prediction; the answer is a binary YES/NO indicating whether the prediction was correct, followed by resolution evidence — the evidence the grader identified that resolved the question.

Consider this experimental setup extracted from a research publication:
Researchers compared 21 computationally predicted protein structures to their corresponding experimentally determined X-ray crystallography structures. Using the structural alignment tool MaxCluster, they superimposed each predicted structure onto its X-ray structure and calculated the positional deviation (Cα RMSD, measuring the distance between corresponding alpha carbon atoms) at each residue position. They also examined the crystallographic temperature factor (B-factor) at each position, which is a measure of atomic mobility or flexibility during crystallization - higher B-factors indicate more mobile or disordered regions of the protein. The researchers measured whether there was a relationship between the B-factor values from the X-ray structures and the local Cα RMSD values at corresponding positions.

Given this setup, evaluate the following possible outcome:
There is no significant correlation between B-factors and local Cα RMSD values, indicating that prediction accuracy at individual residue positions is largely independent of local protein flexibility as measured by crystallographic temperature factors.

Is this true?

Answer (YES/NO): NO